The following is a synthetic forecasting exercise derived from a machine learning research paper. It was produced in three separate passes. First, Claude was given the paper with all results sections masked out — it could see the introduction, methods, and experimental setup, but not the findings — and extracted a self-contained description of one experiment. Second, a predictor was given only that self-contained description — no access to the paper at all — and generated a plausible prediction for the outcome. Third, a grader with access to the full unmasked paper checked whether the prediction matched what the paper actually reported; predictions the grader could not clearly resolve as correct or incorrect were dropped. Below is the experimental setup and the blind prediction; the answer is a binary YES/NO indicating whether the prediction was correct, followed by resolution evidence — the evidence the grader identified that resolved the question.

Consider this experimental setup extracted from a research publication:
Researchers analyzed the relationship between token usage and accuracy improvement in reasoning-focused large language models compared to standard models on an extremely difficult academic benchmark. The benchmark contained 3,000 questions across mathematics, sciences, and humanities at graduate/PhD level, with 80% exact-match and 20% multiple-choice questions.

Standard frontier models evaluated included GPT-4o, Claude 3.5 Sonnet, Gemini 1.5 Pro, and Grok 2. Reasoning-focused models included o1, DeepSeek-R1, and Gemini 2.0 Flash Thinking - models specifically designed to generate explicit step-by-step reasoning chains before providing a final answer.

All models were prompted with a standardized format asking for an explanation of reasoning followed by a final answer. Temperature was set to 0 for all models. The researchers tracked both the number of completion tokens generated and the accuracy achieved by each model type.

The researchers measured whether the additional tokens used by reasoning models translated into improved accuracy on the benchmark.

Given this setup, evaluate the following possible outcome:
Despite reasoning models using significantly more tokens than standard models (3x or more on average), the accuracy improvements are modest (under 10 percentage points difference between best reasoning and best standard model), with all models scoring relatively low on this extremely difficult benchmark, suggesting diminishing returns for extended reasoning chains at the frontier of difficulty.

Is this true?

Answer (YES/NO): YES